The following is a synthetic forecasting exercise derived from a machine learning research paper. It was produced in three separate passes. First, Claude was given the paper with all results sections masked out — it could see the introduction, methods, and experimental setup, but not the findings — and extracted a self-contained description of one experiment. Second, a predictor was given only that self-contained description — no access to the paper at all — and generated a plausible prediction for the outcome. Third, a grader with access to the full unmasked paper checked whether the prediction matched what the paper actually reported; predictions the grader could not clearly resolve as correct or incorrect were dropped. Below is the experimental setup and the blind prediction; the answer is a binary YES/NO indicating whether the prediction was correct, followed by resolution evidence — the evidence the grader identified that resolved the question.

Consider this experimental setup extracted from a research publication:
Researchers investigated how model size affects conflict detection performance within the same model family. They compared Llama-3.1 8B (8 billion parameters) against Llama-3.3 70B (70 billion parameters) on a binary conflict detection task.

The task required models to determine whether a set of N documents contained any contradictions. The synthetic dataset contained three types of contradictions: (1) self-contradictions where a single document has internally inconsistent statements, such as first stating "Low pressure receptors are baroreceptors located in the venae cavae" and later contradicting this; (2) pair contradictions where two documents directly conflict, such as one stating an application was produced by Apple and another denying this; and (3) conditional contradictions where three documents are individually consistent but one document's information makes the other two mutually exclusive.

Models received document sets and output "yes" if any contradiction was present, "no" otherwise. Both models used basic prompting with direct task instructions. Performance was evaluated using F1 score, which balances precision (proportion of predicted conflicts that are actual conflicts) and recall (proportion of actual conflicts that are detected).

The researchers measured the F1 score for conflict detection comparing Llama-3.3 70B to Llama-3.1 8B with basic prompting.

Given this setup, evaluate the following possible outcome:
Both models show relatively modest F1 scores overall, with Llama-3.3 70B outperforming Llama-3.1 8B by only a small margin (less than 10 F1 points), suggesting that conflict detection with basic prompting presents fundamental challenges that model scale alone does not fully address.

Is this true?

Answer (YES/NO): NO